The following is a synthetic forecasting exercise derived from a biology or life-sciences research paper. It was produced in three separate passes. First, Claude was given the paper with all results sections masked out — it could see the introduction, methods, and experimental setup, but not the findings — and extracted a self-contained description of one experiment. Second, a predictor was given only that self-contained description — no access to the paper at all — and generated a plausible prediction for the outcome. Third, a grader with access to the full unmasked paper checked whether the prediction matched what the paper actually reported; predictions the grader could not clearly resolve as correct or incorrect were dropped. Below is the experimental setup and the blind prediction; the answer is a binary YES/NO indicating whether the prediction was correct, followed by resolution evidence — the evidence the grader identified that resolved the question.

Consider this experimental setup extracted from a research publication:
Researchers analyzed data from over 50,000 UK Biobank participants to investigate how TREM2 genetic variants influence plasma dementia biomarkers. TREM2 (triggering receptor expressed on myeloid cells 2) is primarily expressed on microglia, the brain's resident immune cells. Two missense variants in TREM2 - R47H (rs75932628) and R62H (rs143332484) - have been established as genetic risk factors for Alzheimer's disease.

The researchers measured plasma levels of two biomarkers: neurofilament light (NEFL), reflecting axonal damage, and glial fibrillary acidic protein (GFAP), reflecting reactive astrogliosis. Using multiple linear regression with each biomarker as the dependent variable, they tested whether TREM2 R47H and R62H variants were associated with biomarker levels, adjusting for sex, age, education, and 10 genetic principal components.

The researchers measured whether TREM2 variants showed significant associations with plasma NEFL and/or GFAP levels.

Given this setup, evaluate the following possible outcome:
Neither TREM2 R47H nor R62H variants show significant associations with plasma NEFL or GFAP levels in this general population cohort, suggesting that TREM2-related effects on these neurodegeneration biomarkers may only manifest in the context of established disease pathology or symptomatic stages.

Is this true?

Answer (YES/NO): NO